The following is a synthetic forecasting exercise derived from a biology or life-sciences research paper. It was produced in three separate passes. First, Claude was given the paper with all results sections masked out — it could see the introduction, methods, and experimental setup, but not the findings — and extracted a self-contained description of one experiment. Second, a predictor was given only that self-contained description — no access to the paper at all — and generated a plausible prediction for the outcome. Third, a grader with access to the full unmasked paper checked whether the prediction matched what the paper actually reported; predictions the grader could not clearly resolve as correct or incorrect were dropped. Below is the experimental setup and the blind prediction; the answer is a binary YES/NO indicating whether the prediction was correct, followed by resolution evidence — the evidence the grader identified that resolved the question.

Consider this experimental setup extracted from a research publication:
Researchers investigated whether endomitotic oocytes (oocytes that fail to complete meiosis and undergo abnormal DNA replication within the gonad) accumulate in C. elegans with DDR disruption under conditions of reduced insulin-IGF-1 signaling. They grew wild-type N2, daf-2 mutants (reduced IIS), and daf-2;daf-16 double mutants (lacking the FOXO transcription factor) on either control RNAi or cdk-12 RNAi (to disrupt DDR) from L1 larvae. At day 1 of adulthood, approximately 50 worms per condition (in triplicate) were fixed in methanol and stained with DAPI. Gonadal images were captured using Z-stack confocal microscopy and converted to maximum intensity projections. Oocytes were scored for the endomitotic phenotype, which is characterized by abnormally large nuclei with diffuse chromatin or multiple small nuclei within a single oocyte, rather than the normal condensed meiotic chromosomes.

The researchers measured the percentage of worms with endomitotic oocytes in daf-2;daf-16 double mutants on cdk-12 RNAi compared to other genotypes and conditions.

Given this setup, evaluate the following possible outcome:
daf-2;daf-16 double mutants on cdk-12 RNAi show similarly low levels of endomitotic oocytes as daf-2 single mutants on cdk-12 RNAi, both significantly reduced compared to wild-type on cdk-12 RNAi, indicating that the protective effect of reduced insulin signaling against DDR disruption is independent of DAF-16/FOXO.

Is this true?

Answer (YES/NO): NO